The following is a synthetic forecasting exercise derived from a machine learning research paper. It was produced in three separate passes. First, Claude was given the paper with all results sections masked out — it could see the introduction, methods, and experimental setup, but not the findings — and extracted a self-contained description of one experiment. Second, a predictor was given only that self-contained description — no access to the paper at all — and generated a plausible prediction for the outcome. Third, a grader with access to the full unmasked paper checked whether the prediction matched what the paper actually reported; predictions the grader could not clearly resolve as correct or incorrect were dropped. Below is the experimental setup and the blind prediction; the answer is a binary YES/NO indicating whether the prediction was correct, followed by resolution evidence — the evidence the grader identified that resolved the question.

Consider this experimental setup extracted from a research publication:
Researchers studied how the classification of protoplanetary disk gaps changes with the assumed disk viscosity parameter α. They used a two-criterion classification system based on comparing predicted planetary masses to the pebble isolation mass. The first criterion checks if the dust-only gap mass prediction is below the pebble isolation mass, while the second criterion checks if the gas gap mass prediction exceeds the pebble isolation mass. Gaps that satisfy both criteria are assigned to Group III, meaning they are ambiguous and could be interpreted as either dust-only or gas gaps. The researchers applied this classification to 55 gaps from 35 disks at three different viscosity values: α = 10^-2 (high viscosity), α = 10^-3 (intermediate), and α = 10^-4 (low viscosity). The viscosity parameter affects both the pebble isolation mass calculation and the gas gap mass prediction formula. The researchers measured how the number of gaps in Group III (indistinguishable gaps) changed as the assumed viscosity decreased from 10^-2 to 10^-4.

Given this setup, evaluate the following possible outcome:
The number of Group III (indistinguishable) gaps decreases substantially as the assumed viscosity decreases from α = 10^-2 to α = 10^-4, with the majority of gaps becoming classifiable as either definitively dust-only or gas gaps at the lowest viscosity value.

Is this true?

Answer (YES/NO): YES